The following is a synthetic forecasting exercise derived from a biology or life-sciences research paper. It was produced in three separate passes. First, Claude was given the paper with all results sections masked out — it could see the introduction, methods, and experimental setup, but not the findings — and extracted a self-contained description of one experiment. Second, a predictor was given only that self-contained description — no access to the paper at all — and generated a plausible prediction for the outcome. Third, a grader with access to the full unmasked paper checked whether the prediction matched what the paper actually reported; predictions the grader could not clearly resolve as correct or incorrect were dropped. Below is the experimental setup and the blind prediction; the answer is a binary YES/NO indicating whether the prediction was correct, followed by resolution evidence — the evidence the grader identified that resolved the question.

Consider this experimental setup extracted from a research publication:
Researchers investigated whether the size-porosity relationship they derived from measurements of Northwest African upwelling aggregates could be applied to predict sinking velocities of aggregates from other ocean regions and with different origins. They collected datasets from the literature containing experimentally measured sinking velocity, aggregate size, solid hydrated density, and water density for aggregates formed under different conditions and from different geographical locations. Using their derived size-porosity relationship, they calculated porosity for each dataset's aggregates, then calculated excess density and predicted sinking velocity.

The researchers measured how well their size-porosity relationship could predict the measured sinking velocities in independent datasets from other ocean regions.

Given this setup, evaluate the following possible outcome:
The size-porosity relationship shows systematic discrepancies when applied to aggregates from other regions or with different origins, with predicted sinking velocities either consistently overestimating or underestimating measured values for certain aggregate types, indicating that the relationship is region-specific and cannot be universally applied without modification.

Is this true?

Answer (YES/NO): NO